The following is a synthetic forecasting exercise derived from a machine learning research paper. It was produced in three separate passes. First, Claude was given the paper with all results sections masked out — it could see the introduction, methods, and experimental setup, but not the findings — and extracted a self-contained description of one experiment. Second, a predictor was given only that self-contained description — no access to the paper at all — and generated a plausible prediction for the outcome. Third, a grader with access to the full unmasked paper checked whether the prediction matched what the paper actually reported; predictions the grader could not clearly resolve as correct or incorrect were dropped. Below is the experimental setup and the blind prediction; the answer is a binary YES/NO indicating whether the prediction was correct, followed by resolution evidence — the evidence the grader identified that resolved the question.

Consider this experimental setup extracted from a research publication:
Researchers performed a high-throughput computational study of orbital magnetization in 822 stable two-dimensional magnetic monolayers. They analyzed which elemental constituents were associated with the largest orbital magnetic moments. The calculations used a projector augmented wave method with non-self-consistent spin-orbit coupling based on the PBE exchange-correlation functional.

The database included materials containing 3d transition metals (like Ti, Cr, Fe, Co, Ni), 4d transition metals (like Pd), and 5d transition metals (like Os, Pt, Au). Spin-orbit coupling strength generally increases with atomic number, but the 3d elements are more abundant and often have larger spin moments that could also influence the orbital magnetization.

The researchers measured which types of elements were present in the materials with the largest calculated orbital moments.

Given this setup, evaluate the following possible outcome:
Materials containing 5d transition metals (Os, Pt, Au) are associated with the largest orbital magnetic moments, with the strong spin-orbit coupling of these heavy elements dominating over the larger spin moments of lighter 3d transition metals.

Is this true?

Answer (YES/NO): YES